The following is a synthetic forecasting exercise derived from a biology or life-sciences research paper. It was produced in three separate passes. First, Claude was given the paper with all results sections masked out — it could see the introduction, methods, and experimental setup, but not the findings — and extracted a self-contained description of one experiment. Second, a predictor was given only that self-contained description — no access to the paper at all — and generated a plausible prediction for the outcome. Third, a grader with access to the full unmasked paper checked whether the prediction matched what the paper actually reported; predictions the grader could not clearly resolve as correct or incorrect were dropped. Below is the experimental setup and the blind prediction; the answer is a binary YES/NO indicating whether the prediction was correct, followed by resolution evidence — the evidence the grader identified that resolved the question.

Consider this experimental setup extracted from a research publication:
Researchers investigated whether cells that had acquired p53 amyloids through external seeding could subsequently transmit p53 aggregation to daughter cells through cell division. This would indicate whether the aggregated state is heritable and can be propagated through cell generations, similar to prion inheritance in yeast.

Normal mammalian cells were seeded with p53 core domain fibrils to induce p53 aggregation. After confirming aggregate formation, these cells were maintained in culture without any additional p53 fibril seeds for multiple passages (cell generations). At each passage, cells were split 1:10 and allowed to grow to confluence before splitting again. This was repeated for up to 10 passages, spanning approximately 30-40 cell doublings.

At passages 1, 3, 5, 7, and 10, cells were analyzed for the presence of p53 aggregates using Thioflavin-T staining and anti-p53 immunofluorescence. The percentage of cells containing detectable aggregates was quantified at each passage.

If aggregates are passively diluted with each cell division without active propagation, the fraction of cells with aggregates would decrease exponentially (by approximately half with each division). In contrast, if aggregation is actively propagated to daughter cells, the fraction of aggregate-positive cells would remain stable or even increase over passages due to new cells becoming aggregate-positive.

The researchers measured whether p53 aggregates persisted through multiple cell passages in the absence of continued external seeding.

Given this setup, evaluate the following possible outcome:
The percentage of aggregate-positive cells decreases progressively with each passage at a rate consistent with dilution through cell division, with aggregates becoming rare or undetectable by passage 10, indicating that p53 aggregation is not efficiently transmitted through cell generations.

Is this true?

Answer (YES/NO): NO